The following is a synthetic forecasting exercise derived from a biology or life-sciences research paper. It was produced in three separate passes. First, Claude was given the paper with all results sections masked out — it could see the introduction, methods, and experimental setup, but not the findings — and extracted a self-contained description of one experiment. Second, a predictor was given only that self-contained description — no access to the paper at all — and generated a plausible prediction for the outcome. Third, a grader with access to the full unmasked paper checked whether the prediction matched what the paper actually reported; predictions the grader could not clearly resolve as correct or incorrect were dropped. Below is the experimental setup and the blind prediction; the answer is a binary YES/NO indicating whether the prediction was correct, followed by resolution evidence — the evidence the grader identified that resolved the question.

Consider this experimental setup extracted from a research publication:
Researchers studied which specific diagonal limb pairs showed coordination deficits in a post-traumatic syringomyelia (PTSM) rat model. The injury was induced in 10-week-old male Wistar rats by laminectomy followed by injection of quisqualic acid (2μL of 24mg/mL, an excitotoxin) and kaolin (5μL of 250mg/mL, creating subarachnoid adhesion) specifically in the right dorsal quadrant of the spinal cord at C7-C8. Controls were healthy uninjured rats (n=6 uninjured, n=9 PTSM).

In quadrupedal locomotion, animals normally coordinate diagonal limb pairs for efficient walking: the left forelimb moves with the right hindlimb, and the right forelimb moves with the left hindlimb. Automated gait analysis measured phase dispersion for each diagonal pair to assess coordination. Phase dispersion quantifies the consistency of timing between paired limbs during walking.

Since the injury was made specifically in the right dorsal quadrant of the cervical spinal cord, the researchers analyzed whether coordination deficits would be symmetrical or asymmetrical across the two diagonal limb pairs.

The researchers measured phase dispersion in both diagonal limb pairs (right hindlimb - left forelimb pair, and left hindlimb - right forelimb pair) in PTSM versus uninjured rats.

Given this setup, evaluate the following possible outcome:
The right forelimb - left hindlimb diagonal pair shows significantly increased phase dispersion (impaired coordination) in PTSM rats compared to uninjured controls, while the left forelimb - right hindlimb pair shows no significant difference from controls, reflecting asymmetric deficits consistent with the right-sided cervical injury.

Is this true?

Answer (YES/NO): NO